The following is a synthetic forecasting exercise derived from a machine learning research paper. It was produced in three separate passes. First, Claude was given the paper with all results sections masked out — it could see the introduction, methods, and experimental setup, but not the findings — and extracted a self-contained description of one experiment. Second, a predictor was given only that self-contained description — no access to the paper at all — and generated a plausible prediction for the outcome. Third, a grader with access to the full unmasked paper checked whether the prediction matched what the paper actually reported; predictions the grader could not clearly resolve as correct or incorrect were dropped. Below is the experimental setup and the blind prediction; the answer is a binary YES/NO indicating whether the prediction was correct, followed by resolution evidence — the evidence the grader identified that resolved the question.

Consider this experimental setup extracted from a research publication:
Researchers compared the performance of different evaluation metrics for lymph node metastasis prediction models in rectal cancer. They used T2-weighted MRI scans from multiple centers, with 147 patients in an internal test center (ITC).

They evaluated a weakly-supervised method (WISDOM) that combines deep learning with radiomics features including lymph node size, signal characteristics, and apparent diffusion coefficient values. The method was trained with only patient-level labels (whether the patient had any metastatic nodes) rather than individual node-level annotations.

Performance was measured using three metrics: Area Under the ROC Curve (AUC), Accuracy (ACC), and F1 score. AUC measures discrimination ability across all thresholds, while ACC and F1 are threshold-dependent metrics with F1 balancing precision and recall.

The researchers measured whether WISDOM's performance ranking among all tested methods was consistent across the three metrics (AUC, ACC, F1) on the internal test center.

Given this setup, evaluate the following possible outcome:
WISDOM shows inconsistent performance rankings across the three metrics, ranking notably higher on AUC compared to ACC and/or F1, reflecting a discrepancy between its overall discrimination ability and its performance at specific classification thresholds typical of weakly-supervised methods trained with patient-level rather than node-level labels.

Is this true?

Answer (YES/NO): NO